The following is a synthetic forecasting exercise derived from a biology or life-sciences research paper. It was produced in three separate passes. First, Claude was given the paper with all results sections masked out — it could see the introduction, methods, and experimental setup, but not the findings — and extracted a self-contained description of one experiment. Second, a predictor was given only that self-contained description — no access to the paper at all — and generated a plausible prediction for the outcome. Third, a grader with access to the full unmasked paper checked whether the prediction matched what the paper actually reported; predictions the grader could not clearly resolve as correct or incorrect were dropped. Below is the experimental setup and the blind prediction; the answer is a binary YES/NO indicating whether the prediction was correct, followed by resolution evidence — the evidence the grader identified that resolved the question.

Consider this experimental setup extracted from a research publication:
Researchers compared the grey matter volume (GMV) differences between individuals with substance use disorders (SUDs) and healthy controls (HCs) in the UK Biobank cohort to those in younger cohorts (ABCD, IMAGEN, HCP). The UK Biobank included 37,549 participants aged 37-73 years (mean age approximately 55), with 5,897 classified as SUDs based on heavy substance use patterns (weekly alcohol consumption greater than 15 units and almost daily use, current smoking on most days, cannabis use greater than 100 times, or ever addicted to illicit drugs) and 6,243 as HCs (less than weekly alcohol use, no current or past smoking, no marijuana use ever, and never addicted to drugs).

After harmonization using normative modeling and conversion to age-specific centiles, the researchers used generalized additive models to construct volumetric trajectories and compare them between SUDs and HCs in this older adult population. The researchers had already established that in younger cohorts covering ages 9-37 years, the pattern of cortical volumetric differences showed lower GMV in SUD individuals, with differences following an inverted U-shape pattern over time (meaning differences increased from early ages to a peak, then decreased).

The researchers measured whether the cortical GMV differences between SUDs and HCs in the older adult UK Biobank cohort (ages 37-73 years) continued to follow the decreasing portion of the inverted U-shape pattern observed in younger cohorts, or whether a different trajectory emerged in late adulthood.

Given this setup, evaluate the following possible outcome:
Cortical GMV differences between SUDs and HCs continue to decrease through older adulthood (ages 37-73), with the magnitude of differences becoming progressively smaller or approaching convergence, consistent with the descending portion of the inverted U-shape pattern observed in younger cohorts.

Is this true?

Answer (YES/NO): NO